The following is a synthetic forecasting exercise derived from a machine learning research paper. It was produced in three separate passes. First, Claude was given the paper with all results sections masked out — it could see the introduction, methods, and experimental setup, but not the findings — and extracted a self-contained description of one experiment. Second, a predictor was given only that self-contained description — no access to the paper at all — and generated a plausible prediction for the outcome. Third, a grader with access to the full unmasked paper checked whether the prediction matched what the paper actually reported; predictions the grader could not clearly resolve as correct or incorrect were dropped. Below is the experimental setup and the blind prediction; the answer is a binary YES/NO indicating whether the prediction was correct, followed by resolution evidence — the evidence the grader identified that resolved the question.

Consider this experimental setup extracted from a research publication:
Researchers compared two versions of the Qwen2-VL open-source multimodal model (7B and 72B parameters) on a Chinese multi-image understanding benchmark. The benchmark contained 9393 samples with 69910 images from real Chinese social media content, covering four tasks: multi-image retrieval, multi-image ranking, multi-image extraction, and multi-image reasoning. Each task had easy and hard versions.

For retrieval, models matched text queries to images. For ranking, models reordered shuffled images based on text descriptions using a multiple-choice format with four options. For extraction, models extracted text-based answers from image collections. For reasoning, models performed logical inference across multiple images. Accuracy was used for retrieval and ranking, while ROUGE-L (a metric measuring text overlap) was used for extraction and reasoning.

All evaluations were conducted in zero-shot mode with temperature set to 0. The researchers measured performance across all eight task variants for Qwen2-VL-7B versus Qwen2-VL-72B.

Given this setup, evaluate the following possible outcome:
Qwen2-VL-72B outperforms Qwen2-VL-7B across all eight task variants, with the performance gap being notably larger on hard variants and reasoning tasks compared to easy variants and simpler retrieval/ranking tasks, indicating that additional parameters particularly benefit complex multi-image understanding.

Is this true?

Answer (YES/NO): NO